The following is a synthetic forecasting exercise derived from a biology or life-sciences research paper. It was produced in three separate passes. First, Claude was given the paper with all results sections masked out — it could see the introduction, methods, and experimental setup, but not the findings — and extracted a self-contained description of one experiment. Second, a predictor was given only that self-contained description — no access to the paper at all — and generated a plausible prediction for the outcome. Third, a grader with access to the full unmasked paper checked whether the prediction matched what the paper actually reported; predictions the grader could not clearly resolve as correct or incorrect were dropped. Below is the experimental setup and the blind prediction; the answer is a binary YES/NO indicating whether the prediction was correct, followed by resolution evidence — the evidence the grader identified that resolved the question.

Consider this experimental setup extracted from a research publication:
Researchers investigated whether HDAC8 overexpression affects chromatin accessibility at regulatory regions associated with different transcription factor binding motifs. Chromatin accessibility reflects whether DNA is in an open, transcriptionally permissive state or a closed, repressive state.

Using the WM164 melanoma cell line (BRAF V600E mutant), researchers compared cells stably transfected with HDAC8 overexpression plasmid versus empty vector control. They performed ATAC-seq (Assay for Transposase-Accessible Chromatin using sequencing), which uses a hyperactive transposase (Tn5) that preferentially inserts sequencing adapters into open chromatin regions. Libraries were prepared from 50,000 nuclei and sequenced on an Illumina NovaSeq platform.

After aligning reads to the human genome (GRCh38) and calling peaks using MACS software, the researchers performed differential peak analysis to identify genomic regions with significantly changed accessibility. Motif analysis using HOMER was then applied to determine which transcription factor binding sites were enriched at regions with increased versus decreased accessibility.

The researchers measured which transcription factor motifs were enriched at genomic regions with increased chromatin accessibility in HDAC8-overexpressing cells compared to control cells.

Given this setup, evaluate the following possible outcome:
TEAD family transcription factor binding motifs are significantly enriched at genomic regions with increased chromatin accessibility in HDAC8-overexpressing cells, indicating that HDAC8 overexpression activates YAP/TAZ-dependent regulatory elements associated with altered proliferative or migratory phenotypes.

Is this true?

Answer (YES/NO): YES